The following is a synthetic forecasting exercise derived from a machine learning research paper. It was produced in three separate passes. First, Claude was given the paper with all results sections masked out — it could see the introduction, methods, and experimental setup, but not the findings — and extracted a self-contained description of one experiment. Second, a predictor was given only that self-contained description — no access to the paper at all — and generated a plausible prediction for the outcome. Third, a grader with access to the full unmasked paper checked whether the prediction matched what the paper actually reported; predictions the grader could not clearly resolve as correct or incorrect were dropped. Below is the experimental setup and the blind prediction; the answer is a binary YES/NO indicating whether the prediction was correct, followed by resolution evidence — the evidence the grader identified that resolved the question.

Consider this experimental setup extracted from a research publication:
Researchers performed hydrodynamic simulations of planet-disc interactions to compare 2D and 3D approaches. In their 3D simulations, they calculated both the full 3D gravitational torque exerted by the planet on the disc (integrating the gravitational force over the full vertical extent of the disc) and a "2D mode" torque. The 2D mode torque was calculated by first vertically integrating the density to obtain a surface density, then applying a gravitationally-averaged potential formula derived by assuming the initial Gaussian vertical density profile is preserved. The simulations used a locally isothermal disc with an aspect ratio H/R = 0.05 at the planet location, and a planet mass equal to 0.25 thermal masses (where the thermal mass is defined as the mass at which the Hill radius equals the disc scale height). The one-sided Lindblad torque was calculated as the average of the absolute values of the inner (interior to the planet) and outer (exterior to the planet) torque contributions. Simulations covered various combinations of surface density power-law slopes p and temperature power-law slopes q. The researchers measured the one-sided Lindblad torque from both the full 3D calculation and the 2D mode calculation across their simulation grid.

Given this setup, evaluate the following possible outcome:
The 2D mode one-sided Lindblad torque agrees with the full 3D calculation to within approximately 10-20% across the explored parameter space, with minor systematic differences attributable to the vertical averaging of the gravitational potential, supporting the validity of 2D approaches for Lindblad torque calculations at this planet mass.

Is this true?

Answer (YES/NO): YES